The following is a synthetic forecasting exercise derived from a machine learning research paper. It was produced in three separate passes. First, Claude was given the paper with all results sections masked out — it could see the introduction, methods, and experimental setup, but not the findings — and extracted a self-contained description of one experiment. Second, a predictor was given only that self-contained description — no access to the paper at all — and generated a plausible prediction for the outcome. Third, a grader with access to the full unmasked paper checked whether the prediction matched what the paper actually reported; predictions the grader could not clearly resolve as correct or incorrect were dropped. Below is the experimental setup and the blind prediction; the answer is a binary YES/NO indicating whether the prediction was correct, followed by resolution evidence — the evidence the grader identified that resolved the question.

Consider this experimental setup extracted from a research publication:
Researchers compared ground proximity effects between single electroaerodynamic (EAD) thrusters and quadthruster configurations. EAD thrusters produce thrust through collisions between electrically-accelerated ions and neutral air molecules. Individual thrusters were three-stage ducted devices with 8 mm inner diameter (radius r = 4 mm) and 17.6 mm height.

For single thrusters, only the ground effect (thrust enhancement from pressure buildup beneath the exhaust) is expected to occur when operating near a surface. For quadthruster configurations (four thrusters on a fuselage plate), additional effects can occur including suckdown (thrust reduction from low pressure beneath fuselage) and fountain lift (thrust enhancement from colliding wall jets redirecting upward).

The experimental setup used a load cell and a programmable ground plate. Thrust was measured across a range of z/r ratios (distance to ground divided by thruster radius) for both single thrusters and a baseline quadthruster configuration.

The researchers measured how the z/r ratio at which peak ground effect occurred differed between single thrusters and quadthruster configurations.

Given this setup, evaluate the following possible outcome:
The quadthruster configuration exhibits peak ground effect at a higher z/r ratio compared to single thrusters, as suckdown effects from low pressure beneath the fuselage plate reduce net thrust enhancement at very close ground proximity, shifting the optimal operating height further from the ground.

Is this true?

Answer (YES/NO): NO